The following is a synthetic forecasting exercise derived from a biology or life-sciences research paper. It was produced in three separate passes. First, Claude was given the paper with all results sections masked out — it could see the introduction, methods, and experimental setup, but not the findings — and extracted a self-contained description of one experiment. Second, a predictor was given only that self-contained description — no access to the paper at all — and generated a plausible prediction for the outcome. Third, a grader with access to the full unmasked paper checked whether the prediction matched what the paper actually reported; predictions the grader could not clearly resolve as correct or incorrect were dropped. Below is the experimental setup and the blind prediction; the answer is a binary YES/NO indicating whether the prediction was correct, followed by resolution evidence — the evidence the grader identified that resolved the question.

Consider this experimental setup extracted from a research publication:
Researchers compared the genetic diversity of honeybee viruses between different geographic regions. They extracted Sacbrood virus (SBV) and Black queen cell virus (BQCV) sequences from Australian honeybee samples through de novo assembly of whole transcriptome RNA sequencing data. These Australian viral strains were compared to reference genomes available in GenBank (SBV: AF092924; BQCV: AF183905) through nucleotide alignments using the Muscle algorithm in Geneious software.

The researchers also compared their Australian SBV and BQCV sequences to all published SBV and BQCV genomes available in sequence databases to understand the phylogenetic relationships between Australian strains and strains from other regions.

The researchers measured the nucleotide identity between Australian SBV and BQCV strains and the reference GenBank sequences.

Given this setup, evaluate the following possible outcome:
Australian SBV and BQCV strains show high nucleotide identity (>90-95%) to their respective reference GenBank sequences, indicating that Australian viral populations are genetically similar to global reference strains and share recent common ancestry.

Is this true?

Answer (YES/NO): NO